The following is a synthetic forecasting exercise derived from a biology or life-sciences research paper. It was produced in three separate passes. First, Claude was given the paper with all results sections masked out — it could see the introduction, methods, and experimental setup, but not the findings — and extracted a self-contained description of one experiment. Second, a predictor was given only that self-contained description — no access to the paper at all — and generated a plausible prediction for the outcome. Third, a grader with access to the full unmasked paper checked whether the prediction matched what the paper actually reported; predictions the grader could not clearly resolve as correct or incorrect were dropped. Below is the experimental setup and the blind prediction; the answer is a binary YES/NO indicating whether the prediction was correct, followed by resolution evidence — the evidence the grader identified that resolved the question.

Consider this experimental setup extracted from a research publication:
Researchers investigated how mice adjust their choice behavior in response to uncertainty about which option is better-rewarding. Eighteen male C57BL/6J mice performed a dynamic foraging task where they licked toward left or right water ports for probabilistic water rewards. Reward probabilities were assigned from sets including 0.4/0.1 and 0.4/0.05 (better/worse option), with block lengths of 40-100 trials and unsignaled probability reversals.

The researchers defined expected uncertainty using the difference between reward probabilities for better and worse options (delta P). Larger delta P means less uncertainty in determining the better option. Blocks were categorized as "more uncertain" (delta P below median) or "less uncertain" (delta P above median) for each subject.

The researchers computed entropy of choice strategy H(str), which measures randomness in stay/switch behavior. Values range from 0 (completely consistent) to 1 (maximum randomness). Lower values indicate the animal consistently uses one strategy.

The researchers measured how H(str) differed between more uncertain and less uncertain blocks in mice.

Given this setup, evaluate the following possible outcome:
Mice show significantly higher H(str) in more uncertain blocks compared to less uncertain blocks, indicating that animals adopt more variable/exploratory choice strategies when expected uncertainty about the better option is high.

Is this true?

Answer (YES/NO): YES